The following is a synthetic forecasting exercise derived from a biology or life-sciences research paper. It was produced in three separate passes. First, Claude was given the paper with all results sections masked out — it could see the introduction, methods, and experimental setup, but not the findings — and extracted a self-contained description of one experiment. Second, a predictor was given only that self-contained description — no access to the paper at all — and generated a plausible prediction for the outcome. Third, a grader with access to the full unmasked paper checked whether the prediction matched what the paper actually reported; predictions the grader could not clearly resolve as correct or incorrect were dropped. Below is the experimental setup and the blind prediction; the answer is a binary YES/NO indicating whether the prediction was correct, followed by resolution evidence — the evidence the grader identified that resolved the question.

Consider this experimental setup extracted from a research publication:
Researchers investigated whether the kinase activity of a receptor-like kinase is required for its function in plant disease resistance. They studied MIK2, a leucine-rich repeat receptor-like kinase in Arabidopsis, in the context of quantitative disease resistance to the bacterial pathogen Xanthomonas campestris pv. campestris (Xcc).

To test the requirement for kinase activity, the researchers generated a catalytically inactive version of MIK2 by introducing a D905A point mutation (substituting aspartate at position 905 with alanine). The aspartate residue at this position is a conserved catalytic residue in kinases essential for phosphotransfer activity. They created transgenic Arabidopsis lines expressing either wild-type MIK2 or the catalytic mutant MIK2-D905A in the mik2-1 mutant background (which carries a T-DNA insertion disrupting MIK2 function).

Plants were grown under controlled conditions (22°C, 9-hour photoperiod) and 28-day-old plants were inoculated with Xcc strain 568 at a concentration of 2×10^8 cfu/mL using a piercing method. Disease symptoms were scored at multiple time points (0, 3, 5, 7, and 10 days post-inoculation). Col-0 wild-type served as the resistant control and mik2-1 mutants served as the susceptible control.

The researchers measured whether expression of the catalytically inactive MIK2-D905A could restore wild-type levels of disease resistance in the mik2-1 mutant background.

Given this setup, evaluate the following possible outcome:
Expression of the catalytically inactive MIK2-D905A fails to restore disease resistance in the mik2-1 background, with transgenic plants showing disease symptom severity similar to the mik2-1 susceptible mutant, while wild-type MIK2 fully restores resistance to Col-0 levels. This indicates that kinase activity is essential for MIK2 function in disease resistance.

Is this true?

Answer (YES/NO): YES